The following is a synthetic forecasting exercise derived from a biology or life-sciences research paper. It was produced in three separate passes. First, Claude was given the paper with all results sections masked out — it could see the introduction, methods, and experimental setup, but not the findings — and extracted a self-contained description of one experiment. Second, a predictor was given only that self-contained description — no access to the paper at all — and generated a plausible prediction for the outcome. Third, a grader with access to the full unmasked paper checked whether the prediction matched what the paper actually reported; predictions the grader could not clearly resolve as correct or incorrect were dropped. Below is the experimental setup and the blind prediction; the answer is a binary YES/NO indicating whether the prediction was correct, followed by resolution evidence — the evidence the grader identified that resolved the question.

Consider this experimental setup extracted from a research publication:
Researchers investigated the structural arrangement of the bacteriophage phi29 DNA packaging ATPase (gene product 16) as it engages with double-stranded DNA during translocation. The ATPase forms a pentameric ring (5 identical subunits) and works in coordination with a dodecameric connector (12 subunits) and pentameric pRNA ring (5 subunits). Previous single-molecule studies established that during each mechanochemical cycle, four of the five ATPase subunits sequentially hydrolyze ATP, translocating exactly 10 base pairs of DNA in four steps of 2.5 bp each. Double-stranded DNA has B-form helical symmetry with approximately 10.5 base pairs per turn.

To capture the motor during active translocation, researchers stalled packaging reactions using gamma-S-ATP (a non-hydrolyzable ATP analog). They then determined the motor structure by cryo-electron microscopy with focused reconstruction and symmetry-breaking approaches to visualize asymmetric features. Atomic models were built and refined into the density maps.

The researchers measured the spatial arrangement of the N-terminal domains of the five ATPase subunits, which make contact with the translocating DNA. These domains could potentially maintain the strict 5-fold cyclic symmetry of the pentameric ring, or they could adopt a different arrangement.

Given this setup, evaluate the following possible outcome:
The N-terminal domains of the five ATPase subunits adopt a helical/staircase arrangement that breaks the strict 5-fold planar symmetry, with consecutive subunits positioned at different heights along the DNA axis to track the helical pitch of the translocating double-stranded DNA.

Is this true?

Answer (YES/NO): YES